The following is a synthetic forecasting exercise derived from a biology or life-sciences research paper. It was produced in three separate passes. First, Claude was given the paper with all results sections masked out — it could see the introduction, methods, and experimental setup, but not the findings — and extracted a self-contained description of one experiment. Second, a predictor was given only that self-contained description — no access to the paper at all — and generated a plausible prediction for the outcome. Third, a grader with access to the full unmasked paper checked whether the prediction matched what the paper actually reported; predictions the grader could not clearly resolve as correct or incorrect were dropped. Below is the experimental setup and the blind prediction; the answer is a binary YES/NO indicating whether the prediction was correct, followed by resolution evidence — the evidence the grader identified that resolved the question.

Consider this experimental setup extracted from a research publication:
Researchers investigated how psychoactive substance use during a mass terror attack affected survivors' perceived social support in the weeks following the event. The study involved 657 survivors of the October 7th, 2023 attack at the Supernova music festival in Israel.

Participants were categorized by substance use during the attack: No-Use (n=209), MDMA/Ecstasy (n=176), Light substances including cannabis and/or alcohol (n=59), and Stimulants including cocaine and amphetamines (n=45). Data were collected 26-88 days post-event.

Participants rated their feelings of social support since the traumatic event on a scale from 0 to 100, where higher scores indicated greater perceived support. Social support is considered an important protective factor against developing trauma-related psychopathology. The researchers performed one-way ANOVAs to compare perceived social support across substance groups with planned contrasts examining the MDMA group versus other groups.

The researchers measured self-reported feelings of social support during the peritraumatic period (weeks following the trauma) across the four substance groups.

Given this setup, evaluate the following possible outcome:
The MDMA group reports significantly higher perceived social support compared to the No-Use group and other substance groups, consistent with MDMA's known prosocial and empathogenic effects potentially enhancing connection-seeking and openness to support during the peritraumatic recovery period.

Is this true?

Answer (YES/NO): YES